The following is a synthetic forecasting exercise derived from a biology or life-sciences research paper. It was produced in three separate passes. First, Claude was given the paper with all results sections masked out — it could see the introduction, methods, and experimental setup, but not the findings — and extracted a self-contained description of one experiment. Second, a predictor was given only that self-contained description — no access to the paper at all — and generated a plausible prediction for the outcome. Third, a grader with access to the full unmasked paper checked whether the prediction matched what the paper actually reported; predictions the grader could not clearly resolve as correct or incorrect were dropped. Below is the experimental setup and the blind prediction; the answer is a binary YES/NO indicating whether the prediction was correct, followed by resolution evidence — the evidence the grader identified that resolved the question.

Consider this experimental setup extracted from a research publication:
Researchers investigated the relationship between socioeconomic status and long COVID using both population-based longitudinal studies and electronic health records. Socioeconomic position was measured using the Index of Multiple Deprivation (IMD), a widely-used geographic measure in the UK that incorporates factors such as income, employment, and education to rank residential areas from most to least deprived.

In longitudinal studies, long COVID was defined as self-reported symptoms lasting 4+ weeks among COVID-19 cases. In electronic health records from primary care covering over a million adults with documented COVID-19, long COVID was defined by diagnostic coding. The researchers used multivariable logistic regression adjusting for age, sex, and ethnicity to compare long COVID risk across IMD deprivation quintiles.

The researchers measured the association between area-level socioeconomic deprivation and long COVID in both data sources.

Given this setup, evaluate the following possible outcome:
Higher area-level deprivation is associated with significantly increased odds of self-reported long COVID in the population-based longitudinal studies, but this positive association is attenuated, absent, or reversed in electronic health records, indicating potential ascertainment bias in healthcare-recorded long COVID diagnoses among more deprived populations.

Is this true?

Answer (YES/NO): NO